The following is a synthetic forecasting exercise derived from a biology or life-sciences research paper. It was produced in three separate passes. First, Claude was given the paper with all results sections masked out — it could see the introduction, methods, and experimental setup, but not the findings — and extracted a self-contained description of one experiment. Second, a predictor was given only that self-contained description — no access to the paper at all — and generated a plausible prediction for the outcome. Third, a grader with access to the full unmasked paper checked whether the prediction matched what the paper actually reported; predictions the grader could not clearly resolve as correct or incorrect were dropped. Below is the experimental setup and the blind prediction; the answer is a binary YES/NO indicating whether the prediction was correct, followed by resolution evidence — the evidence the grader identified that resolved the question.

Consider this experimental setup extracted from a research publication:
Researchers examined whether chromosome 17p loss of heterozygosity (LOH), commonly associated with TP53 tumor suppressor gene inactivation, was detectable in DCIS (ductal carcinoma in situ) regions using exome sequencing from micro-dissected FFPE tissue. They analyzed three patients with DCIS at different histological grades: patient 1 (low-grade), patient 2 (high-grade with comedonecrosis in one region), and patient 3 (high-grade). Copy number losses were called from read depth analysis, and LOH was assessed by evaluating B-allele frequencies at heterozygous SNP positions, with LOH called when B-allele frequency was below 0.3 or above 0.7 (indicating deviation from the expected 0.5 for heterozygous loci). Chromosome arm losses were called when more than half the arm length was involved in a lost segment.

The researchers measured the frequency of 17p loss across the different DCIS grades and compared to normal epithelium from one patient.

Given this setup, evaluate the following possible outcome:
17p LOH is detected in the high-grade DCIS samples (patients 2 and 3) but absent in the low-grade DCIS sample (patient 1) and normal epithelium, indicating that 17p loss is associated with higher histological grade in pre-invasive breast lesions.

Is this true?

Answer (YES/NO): YES